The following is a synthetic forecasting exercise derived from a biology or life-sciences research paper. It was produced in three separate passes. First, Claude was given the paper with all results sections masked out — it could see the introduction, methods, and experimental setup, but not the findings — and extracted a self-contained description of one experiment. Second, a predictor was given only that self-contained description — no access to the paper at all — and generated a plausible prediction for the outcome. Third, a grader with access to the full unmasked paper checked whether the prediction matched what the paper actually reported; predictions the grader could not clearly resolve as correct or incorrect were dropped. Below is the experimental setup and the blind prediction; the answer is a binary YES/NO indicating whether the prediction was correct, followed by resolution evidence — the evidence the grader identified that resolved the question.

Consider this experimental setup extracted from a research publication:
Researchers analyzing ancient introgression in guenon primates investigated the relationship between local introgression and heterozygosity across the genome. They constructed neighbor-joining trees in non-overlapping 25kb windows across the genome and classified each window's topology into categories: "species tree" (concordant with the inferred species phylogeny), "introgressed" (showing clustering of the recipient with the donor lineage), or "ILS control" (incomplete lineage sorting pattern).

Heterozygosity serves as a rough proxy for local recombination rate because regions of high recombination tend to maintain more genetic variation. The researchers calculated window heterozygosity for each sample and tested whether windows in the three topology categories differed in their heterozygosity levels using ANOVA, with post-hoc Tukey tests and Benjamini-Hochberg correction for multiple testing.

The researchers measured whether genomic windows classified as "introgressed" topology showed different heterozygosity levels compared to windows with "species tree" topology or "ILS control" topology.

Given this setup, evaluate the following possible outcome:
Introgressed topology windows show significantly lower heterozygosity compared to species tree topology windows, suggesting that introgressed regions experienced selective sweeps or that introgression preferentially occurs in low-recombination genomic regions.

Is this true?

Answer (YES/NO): NO